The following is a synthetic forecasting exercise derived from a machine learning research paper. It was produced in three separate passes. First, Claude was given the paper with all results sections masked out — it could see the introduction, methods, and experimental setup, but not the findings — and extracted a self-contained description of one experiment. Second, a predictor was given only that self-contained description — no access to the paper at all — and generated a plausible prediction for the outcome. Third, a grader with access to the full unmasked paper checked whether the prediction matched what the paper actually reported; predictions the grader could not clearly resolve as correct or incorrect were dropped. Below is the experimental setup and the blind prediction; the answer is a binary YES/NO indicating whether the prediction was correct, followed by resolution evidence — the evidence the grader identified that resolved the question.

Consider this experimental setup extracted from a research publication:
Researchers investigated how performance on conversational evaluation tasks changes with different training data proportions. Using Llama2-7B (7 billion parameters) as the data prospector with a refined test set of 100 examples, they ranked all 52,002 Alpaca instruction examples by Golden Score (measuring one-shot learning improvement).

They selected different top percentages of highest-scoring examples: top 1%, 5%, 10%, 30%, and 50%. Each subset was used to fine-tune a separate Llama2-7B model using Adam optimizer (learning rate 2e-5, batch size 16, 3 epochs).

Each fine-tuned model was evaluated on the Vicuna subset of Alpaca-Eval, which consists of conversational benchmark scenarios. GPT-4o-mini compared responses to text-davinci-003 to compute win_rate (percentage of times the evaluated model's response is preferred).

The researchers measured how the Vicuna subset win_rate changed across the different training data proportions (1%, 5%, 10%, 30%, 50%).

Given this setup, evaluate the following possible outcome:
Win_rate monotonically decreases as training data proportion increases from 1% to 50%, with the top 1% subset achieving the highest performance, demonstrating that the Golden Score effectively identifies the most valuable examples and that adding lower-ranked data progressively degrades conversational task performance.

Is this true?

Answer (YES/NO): NO